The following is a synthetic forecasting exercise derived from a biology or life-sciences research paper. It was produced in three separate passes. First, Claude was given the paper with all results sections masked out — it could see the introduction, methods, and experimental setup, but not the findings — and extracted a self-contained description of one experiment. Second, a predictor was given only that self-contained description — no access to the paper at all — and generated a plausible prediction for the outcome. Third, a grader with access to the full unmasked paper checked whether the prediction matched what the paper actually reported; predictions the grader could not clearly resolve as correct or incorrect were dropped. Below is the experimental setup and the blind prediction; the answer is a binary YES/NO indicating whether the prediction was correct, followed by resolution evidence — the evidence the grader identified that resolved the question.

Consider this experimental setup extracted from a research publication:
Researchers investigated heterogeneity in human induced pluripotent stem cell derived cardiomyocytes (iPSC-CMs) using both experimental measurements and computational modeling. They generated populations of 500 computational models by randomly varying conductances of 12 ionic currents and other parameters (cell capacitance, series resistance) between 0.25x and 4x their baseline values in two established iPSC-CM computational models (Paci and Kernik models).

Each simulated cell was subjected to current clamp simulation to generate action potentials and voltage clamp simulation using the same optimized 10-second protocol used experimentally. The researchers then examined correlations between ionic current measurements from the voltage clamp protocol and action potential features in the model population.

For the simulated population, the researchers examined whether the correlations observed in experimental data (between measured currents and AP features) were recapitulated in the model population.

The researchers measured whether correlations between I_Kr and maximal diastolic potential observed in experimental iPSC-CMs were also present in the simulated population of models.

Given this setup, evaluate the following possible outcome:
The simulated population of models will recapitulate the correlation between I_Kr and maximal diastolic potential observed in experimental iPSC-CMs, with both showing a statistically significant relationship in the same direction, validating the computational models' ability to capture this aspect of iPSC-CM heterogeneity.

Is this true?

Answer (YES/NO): YES